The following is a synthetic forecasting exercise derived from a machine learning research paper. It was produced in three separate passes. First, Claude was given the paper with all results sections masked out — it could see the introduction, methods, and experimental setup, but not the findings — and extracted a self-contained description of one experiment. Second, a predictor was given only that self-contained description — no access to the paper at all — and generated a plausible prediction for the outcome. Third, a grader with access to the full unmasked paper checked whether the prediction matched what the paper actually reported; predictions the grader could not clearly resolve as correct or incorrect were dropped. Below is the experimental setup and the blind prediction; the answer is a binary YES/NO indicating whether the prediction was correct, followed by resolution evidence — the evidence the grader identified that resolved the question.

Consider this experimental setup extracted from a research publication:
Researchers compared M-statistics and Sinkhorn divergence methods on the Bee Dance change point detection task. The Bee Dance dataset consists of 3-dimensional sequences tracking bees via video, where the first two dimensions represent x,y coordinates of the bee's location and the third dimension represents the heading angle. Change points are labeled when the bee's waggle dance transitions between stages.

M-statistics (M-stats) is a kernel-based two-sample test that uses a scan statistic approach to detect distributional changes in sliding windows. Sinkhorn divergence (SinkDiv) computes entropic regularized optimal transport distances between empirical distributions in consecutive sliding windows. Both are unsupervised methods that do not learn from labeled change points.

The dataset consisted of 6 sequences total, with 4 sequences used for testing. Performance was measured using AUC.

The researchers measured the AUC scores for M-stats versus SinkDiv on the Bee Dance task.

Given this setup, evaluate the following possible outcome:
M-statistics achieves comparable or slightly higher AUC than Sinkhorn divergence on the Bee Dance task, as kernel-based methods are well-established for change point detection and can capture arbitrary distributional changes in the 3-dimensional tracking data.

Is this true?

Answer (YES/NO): NO